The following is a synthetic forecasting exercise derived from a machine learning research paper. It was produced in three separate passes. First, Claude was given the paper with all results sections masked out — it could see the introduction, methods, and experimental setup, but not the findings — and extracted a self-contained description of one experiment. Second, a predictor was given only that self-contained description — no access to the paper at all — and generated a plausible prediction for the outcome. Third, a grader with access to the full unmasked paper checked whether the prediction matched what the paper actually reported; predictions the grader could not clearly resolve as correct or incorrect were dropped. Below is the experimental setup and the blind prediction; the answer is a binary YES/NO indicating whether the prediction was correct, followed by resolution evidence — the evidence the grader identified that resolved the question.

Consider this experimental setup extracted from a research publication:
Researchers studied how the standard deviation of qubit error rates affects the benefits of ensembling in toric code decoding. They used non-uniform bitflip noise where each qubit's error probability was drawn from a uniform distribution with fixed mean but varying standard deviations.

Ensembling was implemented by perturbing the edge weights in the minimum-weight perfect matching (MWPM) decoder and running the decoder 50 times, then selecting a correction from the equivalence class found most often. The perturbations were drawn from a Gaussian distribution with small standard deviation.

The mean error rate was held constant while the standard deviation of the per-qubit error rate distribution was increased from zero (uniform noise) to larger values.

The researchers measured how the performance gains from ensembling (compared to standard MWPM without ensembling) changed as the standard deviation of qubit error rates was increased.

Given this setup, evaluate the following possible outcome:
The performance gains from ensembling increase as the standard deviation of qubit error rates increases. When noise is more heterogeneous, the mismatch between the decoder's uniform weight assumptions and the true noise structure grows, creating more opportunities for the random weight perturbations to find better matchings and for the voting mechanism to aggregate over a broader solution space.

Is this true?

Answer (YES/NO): NO